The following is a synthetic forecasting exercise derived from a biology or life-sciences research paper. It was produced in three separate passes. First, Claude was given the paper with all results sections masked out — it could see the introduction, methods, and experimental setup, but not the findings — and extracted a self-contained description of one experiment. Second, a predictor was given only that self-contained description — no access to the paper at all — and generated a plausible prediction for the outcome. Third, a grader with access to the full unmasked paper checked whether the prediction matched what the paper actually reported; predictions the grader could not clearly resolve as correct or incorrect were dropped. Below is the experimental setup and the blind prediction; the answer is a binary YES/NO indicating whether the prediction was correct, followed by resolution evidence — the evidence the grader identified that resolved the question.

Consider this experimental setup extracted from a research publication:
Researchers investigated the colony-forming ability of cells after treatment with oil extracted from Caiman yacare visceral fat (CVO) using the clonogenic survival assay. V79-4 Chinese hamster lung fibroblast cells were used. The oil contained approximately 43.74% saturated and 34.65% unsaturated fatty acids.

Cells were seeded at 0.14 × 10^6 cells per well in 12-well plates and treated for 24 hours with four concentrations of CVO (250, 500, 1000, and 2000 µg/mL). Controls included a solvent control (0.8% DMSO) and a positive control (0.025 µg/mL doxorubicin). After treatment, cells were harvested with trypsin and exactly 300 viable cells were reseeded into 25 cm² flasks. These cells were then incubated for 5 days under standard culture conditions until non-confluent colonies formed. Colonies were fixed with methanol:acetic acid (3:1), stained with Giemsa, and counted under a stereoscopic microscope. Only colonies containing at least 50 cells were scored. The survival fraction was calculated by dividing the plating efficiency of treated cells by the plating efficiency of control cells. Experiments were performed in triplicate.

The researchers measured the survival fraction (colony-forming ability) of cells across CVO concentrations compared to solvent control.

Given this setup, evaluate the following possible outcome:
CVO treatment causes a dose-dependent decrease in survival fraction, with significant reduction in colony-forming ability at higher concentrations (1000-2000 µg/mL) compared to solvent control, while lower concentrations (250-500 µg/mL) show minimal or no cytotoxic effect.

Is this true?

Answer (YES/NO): YES